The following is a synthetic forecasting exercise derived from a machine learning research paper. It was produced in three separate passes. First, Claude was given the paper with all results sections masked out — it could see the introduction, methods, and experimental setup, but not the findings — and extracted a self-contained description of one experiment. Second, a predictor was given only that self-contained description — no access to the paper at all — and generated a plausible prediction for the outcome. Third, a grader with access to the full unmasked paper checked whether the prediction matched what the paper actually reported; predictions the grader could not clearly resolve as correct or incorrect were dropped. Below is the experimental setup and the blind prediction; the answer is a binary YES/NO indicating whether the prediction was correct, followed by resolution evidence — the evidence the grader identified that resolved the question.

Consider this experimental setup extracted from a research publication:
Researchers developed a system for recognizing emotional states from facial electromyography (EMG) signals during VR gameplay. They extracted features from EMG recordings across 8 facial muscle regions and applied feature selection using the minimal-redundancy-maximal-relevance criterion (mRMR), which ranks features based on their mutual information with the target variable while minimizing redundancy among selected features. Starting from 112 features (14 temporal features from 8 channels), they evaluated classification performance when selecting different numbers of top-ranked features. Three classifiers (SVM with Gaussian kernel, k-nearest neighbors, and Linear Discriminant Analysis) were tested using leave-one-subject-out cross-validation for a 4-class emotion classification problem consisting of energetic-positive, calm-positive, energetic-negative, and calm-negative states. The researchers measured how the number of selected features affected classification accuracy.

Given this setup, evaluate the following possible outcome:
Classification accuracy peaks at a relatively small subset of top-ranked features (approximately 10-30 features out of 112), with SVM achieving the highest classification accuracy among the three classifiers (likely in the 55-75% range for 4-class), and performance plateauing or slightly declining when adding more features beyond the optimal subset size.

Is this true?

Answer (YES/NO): NO